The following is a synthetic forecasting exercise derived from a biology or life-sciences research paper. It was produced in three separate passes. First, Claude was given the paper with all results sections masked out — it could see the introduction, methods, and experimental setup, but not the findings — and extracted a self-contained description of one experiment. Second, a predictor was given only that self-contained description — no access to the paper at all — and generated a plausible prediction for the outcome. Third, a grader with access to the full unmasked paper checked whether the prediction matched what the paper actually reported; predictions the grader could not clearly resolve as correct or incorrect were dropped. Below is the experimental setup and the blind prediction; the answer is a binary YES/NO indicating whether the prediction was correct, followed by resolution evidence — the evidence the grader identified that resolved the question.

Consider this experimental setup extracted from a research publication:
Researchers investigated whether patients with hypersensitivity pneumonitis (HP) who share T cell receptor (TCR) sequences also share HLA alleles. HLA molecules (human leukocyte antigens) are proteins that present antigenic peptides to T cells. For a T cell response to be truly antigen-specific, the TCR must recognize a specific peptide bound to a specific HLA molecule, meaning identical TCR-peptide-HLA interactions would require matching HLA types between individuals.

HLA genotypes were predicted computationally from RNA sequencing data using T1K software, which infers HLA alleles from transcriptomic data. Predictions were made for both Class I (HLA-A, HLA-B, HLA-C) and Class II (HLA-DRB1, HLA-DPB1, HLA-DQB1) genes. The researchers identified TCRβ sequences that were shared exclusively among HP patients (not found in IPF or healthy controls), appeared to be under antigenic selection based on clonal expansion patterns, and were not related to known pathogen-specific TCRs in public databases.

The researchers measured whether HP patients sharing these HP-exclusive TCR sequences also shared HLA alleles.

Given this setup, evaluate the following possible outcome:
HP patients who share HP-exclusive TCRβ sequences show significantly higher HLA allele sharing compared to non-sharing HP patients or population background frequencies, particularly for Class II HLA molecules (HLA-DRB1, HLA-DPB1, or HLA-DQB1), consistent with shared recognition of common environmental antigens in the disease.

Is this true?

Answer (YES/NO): NO